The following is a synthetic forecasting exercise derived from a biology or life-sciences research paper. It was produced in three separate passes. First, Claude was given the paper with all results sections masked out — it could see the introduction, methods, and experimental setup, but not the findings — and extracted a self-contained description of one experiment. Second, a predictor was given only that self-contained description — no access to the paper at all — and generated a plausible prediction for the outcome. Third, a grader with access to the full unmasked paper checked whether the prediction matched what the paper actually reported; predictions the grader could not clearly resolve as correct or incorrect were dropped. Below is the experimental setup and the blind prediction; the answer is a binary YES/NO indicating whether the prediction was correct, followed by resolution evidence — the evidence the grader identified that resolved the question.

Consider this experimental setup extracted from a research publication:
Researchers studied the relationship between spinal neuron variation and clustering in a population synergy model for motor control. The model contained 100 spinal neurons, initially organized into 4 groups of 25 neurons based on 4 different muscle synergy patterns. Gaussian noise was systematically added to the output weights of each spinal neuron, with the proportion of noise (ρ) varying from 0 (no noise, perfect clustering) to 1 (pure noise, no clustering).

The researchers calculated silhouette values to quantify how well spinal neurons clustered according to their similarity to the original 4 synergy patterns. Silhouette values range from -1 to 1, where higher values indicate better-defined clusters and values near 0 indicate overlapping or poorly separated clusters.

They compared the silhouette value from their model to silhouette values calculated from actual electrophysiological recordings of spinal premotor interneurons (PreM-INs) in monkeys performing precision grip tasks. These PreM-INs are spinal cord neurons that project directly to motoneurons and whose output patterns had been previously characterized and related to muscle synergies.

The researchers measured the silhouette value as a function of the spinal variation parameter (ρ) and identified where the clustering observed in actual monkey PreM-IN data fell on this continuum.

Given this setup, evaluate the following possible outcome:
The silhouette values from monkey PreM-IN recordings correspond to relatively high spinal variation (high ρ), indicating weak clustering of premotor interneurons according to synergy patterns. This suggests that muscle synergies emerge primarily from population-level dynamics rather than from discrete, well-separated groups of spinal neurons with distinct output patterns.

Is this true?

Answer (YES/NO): NO